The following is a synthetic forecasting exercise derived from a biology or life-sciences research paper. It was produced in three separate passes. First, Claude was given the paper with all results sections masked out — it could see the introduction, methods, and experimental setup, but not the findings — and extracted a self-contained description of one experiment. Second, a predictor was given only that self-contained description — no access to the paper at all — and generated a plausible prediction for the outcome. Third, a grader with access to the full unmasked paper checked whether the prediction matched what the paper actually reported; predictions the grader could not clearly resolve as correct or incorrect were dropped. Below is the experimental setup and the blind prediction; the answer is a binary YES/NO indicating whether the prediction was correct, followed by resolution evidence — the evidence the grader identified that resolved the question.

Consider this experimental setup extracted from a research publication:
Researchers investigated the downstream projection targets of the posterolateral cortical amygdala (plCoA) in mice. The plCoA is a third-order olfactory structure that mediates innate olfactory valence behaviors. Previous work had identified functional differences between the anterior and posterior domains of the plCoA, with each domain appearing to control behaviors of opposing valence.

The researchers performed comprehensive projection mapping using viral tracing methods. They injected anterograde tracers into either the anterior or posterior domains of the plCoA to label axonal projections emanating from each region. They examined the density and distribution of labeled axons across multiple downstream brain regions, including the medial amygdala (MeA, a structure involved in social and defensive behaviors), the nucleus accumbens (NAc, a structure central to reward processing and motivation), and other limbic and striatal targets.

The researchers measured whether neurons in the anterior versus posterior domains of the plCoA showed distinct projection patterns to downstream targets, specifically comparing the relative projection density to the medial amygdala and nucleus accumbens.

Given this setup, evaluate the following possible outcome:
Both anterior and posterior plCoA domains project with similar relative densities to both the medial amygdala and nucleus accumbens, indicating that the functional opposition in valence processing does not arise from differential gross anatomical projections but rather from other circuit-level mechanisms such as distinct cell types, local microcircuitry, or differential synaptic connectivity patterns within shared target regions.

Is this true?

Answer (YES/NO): NO